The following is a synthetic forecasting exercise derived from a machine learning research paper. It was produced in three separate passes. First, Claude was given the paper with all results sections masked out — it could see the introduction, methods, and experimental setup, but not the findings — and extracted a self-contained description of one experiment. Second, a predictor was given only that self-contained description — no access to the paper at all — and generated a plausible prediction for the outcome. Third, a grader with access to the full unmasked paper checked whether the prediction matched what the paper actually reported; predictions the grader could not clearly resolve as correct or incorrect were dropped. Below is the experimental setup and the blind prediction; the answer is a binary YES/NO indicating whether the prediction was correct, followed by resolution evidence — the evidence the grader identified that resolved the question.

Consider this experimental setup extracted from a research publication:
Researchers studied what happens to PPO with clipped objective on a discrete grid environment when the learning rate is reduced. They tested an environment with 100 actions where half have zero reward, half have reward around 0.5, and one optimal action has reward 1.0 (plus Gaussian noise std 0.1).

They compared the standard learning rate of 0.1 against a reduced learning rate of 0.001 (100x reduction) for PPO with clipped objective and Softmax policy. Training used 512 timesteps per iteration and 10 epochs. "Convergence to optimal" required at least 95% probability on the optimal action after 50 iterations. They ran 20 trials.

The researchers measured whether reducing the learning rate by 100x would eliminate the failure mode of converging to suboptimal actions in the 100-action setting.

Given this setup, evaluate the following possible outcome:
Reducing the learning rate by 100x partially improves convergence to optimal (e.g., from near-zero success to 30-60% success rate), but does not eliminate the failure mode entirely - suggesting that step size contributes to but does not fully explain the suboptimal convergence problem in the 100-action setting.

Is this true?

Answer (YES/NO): NO